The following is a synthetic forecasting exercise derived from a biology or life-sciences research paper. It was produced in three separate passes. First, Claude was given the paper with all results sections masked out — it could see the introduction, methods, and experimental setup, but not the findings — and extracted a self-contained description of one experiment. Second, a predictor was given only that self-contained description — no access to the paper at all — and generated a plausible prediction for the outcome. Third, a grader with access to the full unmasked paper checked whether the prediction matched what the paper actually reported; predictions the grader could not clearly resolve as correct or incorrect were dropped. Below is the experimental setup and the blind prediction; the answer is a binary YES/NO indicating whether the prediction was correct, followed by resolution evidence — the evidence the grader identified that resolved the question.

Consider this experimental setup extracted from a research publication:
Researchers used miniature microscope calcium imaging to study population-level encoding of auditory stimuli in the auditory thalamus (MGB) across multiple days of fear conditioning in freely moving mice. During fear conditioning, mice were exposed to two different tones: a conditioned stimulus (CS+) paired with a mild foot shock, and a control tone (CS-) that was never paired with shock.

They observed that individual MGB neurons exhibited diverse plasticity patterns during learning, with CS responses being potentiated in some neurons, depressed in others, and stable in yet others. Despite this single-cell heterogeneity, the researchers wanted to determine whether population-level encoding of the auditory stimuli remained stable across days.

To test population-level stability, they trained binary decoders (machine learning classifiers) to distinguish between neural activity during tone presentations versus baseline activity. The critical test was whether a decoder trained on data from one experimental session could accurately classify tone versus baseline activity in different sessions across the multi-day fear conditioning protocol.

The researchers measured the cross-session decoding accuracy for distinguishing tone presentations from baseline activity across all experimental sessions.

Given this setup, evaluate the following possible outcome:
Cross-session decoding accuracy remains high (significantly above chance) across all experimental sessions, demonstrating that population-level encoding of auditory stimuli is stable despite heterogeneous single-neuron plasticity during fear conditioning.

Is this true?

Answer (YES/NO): YES